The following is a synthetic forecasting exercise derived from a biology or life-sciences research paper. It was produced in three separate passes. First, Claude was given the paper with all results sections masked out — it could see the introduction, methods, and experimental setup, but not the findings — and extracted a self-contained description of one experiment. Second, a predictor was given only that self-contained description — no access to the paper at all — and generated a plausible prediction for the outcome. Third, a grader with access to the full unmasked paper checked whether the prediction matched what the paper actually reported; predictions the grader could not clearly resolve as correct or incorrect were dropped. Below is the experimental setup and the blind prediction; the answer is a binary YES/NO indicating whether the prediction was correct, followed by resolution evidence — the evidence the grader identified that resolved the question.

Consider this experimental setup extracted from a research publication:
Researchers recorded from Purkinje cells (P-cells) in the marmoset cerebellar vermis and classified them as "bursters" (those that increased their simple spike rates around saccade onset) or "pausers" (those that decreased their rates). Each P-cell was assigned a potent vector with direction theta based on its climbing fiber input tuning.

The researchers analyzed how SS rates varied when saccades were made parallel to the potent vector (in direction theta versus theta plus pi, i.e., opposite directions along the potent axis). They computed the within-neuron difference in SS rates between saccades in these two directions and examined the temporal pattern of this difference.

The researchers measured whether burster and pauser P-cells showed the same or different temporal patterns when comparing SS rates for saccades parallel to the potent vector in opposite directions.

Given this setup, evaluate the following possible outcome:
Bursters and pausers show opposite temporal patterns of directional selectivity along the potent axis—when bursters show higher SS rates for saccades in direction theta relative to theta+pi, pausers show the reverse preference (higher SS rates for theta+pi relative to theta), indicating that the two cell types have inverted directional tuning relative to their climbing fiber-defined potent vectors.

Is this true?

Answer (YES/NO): NO